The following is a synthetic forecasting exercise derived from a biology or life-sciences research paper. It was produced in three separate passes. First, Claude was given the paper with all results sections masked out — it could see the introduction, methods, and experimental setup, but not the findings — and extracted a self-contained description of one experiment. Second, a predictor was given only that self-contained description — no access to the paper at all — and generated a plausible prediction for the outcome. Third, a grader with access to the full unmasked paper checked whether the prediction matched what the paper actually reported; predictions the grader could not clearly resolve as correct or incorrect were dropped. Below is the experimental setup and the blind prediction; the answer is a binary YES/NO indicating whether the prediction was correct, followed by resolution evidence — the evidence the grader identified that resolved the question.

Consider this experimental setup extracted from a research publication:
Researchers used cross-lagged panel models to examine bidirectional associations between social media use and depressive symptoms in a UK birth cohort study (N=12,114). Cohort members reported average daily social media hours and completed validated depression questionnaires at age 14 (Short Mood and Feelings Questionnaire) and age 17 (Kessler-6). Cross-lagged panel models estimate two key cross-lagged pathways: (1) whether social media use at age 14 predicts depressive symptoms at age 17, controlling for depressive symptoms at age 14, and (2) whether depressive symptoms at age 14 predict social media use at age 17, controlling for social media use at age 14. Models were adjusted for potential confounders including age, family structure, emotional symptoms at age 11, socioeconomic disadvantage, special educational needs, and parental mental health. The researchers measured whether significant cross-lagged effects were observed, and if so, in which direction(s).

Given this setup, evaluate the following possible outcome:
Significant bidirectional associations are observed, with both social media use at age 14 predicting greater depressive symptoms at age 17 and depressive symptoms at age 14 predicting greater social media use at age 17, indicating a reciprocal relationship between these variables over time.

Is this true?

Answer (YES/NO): NO